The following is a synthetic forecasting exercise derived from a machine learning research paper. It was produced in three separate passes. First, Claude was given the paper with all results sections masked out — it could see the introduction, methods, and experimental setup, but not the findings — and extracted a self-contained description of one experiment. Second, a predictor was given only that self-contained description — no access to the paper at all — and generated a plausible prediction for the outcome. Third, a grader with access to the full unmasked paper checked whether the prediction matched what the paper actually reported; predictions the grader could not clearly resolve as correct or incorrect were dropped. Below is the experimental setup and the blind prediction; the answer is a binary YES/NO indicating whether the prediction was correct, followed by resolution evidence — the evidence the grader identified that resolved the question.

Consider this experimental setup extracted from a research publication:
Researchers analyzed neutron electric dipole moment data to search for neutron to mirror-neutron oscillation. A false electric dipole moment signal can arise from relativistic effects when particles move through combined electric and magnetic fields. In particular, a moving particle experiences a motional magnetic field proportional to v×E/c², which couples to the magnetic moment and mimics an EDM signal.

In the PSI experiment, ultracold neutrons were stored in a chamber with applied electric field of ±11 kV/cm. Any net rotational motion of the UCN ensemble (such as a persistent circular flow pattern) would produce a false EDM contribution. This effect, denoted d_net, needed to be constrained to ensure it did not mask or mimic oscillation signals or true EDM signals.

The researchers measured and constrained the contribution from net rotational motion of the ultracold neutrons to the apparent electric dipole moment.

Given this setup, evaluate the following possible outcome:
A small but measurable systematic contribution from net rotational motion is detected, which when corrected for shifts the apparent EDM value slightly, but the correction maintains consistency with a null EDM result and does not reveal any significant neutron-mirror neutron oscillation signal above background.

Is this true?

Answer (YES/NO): NO